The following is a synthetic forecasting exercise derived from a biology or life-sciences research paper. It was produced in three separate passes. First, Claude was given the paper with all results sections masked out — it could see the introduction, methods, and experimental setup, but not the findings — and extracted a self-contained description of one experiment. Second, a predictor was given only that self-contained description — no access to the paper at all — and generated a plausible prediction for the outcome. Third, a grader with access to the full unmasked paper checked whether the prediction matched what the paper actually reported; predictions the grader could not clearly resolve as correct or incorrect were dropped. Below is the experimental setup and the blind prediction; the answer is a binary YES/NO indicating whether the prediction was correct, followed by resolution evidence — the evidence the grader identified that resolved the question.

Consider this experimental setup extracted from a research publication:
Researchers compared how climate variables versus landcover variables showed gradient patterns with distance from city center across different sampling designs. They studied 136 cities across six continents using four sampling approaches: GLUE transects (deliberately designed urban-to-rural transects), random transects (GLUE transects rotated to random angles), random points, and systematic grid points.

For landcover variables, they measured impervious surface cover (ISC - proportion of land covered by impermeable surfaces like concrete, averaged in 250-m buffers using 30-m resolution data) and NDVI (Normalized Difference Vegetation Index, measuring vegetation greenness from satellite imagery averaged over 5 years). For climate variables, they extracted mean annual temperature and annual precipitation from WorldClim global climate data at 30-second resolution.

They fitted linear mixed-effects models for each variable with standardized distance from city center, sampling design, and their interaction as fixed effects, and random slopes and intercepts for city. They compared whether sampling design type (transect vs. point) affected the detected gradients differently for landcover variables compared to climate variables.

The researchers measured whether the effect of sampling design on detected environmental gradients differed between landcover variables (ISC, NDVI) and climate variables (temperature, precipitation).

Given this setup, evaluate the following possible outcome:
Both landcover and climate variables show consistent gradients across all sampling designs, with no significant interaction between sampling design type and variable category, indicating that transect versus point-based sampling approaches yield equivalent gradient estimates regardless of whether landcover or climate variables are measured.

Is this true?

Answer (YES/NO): NO